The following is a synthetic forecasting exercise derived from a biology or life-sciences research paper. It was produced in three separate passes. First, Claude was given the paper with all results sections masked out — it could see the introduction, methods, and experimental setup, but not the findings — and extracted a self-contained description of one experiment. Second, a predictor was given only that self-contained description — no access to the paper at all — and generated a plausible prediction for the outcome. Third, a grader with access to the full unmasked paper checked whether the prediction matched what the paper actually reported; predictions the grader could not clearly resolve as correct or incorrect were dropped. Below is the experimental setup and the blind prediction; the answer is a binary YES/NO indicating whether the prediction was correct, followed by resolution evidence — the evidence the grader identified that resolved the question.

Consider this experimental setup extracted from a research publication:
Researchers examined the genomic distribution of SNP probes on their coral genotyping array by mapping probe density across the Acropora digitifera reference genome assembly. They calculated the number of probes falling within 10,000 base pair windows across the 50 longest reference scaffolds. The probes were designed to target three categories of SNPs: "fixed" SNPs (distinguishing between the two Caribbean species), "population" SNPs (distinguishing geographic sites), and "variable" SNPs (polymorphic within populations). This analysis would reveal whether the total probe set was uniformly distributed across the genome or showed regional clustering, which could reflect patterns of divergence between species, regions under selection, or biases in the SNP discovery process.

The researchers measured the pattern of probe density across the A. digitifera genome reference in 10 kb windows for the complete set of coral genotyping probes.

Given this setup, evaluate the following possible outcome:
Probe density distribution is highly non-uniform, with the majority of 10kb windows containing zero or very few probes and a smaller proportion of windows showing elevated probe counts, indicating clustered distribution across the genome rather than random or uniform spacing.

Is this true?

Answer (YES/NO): YES